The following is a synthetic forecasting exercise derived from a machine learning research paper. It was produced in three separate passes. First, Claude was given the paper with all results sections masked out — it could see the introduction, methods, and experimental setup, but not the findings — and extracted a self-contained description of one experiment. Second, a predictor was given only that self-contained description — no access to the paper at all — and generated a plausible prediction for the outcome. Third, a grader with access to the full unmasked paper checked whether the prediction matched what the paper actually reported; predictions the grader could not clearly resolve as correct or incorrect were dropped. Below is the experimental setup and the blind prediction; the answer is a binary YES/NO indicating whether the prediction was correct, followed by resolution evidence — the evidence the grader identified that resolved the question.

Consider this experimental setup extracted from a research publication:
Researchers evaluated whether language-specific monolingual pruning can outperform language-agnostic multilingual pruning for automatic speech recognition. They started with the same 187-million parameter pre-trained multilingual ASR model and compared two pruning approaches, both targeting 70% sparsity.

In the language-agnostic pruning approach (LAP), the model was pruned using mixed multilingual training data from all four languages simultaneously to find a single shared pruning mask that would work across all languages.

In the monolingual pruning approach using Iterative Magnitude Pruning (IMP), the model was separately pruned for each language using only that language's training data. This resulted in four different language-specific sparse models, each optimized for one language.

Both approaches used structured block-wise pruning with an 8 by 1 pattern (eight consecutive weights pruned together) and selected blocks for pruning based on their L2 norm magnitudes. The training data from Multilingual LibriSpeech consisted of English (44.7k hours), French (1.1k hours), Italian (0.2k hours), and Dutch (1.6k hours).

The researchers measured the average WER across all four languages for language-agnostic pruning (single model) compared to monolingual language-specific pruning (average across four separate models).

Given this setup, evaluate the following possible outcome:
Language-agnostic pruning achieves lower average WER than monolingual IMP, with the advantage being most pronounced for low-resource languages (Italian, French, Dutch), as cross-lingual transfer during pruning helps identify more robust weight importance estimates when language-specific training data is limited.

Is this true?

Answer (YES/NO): NO